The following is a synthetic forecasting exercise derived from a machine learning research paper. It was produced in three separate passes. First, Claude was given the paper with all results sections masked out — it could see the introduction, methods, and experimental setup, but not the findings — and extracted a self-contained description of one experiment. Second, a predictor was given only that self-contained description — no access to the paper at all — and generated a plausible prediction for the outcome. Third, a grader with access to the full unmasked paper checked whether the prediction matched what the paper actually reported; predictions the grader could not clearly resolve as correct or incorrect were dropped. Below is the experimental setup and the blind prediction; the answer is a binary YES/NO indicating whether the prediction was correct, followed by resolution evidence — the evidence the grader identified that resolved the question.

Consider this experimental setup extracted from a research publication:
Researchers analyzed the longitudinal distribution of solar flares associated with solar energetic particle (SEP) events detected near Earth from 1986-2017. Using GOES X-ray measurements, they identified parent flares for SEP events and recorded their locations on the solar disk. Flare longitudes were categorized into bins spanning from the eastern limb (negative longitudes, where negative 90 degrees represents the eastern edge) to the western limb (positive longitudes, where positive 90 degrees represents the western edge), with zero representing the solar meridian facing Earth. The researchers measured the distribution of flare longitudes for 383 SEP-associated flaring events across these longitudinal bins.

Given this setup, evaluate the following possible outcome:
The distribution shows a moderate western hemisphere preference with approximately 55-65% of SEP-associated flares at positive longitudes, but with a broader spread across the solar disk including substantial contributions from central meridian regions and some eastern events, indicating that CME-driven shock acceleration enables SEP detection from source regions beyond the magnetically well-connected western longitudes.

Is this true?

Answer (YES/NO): NO